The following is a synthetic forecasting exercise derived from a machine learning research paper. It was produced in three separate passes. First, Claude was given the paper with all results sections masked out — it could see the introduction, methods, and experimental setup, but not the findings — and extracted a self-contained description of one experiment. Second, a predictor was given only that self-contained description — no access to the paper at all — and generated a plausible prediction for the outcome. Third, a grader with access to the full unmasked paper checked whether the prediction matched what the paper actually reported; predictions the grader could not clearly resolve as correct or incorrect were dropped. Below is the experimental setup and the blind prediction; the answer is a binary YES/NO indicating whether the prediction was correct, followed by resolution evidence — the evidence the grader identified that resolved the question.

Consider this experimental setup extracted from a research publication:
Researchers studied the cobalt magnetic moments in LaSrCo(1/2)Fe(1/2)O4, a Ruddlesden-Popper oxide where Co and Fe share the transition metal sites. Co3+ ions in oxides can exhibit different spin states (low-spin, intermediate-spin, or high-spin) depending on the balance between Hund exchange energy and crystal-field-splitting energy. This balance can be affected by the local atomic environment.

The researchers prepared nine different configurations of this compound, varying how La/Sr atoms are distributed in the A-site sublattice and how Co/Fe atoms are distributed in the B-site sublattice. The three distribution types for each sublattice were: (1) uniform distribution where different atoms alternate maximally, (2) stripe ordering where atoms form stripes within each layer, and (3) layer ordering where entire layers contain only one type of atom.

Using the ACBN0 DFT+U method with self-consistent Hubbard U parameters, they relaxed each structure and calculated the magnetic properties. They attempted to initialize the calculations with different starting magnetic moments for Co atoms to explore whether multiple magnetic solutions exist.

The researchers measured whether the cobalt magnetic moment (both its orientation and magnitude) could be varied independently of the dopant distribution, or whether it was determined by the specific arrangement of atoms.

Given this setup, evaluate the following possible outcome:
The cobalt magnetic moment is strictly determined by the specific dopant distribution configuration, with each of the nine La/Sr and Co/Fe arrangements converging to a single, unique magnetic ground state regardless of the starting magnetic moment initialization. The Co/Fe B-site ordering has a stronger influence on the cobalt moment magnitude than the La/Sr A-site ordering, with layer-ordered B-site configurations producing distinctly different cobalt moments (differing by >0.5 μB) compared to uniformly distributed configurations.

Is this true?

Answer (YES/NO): NO